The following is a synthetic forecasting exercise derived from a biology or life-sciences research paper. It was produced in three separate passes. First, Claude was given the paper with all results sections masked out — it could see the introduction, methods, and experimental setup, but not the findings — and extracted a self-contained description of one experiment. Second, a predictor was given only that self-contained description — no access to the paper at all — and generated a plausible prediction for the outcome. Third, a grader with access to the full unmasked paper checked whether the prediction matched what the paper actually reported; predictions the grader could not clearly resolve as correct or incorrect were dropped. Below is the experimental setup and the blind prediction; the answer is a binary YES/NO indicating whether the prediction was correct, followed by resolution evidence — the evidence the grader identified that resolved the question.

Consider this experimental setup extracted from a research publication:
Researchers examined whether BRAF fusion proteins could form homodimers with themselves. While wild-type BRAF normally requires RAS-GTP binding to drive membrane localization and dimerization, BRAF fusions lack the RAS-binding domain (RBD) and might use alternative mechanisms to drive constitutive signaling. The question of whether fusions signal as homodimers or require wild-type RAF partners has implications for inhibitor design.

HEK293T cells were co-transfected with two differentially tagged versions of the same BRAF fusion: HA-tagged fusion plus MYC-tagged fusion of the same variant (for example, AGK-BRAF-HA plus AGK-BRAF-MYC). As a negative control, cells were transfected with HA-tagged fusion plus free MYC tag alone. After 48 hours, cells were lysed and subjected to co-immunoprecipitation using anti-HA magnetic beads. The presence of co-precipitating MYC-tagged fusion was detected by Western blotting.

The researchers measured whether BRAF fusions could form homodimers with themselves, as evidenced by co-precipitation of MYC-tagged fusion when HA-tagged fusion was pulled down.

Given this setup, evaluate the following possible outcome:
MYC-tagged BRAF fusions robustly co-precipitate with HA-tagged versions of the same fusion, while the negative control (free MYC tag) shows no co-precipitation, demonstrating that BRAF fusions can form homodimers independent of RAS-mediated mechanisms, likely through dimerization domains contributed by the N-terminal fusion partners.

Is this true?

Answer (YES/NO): YES